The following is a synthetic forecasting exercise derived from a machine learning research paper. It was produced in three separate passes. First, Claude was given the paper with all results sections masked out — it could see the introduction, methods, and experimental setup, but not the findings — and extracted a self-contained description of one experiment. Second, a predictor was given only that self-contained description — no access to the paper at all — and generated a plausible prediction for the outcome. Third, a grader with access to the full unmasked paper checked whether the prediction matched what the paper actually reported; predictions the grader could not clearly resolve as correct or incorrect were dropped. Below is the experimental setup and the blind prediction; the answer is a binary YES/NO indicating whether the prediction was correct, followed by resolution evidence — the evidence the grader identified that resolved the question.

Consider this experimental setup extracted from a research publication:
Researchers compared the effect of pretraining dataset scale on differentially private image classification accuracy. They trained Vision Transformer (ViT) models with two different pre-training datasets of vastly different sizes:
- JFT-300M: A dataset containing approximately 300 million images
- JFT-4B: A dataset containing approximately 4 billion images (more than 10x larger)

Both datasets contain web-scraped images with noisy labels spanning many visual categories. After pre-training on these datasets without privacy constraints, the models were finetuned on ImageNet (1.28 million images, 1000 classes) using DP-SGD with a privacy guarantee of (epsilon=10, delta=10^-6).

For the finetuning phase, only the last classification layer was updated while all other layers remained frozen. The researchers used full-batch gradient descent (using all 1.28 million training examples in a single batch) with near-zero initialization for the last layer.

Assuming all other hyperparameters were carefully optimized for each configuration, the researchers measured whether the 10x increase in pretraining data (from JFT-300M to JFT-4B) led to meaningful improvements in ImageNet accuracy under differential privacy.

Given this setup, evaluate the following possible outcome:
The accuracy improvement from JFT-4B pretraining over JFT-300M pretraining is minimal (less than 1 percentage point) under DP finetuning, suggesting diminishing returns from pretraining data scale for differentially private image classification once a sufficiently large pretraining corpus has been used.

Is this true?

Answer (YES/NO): NO